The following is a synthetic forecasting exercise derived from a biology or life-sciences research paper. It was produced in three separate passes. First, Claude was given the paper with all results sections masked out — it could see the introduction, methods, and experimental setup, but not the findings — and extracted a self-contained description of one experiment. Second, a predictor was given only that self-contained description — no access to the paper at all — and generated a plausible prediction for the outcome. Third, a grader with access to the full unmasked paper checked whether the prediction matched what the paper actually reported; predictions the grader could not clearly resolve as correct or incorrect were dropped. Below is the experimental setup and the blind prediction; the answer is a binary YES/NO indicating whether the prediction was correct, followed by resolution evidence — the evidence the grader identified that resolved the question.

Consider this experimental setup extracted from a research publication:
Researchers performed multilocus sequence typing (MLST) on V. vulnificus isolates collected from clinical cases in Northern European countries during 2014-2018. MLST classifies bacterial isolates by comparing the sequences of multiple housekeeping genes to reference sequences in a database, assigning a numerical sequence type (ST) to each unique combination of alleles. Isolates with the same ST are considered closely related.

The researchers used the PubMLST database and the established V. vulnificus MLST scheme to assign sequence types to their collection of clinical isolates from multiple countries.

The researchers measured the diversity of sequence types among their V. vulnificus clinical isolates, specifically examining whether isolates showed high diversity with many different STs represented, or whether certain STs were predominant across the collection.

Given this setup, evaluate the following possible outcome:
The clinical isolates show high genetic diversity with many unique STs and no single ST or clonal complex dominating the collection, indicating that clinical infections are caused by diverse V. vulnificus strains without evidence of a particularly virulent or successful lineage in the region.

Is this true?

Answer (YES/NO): NO